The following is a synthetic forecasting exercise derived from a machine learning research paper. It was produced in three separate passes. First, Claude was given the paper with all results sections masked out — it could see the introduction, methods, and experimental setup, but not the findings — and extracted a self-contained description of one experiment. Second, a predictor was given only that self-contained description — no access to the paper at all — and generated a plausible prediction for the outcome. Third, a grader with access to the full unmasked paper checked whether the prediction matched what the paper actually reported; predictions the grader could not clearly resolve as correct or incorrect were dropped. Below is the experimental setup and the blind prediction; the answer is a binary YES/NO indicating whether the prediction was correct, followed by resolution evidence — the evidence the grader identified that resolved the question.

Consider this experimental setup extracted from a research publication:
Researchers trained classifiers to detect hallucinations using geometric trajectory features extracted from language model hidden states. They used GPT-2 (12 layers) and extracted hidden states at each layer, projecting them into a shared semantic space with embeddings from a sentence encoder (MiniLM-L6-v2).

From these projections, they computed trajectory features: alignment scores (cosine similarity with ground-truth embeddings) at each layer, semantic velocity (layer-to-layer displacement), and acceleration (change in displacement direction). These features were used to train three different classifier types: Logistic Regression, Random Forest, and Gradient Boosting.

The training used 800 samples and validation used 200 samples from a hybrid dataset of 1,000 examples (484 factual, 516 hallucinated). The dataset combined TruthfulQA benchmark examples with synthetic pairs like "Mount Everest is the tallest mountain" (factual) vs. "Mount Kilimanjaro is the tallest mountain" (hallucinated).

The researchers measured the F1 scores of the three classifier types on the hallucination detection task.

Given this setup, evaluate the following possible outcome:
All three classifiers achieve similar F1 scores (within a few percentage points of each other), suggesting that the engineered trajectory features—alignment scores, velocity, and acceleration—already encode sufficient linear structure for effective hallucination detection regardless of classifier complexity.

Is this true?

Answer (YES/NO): NO